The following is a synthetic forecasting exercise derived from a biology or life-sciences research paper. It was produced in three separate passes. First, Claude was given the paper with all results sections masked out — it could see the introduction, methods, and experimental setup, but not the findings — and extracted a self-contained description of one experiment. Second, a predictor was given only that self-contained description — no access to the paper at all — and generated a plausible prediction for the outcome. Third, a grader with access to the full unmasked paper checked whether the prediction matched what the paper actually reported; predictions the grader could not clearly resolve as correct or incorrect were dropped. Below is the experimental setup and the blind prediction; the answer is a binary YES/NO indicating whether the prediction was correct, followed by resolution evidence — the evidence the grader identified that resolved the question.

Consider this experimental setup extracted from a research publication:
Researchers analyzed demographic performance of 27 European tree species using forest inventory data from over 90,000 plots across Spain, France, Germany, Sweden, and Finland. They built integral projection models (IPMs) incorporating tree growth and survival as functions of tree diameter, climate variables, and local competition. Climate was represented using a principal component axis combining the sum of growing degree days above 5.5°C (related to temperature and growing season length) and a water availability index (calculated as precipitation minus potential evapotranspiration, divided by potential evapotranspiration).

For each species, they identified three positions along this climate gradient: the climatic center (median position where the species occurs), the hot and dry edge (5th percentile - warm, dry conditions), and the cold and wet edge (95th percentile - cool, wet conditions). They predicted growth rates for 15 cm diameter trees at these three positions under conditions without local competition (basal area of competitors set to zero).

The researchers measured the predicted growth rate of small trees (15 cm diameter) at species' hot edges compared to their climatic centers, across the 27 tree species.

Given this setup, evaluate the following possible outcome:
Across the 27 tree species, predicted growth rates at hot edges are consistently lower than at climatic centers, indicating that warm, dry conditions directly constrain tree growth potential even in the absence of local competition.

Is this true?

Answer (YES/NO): NO